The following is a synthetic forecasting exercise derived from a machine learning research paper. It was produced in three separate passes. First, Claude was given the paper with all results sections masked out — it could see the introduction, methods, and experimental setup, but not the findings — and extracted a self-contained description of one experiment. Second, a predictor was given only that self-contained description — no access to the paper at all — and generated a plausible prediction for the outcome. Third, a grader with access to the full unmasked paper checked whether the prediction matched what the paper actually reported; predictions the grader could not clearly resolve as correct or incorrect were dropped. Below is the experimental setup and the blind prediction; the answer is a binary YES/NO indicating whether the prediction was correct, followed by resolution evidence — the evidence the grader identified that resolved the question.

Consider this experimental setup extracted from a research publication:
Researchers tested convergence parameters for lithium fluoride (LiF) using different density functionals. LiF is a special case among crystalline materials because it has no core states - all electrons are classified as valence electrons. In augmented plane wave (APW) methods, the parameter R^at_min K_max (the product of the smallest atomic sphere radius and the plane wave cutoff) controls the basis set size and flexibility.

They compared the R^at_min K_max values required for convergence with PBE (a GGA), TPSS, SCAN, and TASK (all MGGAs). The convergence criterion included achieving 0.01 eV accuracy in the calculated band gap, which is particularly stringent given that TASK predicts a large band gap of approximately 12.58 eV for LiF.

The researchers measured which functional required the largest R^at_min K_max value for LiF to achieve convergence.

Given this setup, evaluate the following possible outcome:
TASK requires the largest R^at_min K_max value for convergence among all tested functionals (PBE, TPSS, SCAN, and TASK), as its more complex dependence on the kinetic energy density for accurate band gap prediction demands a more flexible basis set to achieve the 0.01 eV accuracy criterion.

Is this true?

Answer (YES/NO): YES